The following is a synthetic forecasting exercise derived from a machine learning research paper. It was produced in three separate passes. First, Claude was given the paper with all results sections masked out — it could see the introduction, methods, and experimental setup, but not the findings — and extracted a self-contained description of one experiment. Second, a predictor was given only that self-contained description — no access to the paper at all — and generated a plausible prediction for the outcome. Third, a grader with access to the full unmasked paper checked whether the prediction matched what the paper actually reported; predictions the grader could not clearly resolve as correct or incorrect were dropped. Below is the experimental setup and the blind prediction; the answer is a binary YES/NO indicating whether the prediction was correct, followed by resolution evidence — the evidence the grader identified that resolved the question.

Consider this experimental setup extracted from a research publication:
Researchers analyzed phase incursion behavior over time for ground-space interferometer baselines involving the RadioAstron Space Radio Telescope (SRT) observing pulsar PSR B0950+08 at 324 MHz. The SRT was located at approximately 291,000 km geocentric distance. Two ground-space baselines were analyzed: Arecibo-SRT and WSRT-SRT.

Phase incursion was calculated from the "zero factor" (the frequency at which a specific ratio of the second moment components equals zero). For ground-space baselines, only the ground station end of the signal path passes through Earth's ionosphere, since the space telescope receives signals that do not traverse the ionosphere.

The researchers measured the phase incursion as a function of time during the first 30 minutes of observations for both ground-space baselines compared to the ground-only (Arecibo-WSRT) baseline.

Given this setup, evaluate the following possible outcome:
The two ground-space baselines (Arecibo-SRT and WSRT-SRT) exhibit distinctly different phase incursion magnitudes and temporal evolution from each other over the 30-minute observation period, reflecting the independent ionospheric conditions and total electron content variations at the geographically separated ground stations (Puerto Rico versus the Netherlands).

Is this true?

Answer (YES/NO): NO